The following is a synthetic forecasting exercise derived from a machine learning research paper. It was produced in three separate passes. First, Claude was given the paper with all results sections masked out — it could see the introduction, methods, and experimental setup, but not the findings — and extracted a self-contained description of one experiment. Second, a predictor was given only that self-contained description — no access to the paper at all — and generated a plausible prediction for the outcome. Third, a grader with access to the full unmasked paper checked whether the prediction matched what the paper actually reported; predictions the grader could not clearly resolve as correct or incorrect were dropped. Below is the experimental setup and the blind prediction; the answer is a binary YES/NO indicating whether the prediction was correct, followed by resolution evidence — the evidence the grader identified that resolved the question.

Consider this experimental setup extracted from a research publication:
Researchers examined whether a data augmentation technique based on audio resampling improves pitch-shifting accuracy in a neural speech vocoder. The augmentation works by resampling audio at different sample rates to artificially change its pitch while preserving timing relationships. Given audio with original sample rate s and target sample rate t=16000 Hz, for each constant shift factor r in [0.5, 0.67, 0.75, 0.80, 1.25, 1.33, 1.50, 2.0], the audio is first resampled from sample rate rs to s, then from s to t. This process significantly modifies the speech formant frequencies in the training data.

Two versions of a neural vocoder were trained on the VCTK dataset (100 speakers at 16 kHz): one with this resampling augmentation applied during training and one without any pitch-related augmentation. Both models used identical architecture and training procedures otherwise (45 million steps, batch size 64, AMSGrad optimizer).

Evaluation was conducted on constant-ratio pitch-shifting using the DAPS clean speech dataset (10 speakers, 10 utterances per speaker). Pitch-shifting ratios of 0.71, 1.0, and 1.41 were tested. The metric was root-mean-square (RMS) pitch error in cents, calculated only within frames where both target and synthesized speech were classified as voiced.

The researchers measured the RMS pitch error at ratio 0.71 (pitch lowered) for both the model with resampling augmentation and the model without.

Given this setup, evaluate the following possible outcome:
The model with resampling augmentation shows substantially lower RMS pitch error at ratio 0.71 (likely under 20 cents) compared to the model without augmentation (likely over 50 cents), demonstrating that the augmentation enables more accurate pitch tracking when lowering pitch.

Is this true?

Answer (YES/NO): NO